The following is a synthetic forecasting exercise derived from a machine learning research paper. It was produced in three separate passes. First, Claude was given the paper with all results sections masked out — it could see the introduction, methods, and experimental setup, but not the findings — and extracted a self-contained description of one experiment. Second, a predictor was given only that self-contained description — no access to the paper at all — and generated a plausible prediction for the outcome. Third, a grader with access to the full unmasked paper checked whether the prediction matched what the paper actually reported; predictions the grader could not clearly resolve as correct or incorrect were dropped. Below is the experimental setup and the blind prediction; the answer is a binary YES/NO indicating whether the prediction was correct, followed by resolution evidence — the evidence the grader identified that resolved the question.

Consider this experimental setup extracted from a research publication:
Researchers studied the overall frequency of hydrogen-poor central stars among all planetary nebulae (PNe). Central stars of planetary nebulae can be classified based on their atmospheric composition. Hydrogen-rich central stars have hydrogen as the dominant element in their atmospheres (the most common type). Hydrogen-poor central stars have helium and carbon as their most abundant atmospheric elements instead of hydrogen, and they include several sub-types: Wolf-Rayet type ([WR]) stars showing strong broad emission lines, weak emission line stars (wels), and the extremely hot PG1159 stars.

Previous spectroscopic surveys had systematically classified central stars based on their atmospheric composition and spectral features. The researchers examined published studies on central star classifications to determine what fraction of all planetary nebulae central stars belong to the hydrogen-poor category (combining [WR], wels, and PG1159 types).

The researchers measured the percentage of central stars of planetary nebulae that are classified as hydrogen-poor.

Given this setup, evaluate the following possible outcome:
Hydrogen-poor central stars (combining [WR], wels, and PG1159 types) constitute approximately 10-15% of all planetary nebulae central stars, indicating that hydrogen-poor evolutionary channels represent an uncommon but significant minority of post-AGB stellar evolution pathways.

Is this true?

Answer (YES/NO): NO